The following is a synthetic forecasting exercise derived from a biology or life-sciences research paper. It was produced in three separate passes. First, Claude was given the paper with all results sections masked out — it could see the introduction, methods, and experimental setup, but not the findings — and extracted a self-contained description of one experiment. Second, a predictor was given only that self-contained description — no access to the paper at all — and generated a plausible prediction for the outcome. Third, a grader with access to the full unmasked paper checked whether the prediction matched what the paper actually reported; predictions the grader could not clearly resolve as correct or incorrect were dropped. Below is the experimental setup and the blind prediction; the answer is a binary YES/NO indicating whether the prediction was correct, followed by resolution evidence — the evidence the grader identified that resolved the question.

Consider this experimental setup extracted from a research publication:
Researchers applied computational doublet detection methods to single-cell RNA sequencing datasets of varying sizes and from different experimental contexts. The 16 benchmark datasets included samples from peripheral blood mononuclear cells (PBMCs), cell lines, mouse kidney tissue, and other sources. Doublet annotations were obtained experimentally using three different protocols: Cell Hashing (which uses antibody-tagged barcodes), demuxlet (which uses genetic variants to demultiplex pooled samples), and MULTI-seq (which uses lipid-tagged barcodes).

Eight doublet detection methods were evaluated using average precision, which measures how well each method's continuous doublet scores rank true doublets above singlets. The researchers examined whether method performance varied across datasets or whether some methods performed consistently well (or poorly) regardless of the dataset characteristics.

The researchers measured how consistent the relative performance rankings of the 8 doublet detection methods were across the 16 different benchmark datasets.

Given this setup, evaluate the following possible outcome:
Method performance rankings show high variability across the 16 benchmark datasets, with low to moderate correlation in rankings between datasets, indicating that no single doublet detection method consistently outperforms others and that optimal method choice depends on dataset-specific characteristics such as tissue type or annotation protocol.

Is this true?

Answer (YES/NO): NO